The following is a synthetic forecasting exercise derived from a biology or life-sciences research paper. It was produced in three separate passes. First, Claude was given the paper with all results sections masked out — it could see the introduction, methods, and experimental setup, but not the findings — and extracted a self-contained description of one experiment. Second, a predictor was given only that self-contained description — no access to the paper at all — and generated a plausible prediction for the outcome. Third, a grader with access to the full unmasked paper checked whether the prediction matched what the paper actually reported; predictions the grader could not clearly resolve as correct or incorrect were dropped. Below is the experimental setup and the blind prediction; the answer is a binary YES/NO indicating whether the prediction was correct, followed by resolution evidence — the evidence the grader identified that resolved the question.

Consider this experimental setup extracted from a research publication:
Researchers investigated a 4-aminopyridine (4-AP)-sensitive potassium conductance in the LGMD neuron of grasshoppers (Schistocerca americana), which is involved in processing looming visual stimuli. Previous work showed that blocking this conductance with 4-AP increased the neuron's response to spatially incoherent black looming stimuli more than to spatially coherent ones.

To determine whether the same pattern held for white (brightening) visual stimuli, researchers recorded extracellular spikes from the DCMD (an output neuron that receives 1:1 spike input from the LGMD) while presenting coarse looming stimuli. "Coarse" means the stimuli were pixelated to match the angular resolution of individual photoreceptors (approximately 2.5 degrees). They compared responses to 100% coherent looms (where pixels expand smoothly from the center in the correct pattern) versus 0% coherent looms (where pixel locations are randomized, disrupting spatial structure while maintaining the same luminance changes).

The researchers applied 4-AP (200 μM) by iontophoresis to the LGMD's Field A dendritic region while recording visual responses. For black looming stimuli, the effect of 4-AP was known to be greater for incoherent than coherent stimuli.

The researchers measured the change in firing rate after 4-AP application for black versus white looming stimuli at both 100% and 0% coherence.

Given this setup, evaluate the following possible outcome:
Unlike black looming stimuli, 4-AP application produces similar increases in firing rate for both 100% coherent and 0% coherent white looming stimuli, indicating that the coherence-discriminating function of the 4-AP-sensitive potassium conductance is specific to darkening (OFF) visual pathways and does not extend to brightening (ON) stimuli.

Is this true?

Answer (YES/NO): YES